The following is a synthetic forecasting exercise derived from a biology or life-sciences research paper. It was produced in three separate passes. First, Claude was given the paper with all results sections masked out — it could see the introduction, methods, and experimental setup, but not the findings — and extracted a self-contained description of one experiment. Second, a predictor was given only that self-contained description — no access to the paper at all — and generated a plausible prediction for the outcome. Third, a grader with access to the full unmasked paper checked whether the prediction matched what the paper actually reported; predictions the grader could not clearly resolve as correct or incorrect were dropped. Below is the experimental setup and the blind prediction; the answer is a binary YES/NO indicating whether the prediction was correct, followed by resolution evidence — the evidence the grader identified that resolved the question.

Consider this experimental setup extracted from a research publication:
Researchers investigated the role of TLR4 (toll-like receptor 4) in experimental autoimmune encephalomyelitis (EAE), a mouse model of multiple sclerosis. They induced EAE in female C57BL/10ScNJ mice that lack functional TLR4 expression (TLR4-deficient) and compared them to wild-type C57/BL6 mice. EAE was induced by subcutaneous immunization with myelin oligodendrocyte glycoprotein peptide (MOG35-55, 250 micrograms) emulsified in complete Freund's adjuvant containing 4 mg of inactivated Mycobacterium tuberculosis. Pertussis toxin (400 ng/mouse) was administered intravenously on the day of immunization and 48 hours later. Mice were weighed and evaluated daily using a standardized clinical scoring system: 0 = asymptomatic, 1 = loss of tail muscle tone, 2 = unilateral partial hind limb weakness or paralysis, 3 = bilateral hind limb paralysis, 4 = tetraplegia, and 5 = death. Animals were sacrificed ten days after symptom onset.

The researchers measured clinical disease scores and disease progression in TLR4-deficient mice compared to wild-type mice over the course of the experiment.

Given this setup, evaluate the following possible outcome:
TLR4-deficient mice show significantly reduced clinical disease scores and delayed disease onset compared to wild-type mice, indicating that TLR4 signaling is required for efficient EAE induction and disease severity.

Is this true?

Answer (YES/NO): NO